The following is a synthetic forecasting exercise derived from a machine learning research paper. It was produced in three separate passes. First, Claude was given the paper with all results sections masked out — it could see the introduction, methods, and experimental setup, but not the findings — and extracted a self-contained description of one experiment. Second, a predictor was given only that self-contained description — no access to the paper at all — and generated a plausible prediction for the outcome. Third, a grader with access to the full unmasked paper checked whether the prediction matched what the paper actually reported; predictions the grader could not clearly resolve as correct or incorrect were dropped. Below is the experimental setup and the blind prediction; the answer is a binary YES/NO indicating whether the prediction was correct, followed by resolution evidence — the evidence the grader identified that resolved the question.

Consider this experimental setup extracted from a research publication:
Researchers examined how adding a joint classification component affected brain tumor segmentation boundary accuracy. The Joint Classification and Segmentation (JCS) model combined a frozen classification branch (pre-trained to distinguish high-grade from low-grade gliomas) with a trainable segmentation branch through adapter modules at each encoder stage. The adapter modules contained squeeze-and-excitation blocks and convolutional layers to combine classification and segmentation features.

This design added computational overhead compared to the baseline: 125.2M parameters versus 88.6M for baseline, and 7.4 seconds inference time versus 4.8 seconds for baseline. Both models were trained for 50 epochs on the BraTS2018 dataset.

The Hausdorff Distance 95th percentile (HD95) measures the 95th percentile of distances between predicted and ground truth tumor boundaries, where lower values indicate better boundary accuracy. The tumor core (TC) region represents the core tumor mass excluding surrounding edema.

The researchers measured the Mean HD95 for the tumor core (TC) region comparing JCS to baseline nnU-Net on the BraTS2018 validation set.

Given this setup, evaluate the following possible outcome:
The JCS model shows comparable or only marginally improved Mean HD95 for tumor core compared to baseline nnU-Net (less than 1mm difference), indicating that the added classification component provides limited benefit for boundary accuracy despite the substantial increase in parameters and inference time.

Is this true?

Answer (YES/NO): YES